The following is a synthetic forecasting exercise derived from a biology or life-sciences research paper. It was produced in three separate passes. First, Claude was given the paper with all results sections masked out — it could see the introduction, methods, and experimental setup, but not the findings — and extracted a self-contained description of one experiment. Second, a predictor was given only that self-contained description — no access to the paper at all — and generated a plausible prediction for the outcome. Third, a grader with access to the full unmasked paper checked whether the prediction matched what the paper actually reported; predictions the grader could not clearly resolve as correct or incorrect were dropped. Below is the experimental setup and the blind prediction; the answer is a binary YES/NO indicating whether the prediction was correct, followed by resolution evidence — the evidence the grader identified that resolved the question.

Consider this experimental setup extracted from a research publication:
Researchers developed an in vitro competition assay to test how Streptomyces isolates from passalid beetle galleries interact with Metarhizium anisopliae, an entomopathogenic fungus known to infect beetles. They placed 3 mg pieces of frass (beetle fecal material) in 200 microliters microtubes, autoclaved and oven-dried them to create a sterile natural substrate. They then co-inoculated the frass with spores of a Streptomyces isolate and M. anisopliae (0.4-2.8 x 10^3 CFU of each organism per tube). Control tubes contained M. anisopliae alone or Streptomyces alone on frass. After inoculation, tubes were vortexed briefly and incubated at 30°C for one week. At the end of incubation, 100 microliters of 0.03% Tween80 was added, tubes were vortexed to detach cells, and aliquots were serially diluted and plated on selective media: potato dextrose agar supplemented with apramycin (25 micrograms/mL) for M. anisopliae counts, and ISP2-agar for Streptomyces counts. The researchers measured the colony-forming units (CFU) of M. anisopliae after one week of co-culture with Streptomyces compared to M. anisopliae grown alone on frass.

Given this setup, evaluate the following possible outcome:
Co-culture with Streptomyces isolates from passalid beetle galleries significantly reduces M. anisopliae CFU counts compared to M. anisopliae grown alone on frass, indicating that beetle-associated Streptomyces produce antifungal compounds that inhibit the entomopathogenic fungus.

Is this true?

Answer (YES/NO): YES